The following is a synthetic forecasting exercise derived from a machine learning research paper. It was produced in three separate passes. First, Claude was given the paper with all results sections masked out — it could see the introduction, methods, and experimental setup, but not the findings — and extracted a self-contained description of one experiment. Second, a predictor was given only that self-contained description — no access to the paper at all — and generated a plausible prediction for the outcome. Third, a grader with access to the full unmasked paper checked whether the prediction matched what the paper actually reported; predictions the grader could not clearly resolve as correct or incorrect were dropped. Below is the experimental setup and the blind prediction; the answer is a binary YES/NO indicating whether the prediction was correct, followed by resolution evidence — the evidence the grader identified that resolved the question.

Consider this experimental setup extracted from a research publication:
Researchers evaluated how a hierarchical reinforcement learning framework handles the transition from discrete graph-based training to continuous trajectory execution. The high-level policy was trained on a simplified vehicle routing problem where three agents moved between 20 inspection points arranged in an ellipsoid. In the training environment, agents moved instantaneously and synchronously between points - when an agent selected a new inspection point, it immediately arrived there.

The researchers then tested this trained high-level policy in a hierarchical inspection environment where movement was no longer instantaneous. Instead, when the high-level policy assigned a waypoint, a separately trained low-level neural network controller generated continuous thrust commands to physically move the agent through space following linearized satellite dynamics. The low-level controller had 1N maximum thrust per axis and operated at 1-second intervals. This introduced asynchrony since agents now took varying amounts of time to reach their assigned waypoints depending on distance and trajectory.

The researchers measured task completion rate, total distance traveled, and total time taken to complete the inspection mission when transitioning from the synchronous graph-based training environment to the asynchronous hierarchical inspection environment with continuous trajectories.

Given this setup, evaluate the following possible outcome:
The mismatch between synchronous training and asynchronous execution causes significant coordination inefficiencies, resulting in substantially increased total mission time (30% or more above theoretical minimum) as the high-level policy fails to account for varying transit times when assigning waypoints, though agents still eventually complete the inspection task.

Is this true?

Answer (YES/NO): NO